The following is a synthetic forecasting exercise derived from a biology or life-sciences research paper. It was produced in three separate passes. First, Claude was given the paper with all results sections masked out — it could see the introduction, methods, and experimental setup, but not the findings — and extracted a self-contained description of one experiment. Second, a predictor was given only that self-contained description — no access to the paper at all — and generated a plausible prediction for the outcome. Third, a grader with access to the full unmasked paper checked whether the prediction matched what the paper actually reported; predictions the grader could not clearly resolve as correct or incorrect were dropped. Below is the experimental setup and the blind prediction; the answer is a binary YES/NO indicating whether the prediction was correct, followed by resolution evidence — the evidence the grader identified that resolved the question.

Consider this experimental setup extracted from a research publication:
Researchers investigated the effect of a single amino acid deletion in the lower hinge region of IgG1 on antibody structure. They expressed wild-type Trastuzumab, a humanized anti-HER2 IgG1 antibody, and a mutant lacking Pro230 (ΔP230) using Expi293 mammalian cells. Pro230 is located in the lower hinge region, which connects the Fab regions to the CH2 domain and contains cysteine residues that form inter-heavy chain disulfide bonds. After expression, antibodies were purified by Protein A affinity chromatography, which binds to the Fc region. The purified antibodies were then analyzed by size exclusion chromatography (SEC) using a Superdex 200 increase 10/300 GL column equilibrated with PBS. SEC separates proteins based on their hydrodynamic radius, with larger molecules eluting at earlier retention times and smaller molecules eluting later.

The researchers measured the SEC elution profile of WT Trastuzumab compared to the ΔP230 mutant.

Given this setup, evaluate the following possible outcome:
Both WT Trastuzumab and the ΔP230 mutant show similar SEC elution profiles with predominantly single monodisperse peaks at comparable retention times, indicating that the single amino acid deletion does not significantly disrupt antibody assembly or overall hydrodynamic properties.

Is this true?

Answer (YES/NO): NO